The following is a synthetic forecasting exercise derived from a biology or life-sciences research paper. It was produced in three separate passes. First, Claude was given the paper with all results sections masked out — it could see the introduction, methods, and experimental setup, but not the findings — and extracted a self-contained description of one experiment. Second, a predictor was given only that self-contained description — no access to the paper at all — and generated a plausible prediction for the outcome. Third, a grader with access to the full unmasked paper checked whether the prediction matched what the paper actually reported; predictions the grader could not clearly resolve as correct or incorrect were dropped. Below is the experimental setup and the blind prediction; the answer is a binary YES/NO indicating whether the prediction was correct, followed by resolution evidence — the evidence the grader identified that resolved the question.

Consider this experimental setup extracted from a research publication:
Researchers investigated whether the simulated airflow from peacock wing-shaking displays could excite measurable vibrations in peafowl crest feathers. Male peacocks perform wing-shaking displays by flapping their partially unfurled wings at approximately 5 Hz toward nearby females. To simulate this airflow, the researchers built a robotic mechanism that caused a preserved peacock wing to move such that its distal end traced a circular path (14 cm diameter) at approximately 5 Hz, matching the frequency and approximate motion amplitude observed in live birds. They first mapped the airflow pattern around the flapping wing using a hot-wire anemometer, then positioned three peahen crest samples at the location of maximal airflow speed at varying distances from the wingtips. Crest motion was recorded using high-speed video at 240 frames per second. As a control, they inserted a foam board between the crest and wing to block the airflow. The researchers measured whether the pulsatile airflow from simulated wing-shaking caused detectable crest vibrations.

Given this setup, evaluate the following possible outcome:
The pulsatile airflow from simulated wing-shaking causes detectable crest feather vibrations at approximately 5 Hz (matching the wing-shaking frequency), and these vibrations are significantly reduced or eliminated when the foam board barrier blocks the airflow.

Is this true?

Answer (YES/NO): YES